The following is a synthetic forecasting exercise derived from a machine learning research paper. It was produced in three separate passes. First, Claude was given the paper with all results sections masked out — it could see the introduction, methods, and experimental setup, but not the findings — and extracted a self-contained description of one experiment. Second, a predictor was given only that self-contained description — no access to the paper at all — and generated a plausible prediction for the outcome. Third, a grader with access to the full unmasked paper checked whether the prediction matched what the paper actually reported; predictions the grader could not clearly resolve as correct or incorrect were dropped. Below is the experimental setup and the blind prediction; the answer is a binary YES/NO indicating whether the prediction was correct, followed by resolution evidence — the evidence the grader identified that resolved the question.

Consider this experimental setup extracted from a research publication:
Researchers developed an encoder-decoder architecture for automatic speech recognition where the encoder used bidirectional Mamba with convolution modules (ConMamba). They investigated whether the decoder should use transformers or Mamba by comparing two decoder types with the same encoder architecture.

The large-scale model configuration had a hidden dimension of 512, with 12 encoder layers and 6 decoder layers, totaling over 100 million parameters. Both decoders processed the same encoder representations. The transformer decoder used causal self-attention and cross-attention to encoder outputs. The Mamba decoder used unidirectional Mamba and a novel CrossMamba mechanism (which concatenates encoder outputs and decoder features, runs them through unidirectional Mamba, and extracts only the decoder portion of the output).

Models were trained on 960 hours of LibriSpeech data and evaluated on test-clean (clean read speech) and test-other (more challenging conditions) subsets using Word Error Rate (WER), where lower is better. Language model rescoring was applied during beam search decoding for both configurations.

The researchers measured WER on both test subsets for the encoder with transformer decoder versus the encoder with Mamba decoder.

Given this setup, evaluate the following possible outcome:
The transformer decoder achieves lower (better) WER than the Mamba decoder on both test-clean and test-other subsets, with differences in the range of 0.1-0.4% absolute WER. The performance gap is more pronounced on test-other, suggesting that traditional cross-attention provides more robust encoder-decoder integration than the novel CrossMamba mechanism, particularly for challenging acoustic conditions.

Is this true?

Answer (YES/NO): NO